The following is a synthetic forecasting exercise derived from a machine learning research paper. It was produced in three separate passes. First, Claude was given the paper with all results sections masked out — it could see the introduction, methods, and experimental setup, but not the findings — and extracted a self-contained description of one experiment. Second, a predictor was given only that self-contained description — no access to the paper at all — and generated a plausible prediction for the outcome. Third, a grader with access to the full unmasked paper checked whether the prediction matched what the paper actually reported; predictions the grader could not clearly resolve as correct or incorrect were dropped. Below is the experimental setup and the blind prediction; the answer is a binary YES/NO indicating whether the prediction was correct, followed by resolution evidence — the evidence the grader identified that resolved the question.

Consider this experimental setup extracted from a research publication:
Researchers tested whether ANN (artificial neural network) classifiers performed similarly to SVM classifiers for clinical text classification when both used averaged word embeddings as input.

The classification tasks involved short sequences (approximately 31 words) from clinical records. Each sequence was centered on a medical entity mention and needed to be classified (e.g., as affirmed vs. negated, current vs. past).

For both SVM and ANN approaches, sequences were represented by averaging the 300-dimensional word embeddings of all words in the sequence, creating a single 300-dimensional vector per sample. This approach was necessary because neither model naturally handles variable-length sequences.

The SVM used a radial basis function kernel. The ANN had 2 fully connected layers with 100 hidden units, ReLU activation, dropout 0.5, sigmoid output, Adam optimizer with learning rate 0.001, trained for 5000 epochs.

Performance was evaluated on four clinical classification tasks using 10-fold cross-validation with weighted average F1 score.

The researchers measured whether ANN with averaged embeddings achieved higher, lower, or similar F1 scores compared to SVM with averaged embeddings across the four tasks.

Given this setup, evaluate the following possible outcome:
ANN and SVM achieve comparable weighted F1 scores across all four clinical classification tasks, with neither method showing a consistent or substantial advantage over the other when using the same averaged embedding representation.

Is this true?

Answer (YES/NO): NO